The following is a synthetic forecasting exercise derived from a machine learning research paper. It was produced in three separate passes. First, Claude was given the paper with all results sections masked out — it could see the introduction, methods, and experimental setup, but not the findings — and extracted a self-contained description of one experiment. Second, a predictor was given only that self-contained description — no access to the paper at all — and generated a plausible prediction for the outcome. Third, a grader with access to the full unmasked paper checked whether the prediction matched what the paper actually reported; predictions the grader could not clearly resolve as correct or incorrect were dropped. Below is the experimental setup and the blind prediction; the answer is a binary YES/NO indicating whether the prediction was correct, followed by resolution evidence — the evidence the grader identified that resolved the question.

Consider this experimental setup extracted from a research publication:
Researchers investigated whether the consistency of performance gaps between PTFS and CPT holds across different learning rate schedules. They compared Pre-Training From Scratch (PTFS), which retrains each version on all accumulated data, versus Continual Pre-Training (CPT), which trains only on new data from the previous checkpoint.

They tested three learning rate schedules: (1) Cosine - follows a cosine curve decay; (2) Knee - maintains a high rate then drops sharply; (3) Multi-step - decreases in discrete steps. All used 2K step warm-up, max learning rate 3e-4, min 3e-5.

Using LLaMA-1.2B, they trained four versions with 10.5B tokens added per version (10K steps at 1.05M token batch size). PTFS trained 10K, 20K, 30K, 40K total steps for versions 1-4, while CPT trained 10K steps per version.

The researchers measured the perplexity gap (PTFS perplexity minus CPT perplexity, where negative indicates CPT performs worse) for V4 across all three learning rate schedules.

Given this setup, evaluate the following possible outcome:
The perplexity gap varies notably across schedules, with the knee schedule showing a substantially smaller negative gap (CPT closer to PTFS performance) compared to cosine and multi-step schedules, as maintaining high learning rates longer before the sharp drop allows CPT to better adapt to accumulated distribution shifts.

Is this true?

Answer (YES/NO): NO